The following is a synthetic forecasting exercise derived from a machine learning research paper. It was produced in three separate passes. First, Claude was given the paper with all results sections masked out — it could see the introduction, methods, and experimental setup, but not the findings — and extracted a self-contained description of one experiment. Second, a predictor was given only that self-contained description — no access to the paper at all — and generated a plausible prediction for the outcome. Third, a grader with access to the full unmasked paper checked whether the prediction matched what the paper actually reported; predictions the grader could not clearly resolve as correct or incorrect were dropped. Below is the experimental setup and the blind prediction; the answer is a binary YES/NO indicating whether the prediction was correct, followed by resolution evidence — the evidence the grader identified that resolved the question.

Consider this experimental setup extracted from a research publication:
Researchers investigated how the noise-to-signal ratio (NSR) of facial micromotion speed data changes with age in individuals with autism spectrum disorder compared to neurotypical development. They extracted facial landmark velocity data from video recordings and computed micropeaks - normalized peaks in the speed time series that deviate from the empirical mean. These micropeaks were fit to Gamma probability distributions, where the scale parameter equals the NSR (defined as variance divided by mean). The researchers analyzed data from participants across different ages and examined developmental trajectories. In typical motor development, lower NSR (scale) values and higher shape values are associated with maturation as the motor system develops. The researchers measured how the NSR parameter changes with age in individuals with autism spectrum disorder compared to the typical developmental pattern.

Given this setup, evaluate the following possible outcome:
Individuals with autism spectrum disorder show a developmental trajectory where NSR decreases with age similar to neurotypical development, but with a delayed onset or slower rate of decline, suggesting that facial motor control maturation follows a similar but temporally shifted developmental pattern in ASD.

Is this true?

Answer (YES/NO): NO